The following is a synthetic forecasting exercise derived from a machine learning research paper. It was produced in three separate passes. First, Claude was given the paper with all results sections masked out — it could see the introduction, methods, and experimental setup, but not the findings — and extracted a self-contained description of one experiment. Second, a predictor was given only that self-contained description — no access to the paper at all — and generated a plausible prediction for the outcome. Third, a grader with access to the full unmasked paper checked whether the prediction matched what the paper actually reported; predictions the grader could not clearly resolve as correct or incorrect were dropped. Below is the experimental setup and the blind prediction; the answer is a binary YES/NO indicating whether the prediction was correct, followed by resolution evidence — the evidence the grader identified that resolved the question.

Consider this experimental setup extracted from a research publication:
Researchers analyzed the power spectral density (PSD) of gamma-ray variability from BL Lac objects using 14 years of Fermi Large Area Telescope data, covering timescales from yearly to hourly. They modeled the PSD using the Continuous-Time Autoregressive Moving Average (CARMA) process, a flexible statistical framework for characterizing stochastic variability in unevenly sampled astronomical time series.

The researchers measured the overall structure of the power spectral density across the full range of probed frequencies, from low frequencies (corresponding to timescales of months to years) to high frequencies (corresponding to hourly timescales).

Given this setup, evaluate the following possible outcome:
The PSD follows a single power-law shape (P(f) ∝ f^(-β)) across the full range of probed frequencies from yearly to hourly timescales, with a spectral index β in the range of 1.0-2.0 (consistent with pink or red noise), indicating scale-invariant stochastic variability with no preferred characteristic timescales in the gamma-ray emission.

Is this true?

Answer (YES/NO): NO